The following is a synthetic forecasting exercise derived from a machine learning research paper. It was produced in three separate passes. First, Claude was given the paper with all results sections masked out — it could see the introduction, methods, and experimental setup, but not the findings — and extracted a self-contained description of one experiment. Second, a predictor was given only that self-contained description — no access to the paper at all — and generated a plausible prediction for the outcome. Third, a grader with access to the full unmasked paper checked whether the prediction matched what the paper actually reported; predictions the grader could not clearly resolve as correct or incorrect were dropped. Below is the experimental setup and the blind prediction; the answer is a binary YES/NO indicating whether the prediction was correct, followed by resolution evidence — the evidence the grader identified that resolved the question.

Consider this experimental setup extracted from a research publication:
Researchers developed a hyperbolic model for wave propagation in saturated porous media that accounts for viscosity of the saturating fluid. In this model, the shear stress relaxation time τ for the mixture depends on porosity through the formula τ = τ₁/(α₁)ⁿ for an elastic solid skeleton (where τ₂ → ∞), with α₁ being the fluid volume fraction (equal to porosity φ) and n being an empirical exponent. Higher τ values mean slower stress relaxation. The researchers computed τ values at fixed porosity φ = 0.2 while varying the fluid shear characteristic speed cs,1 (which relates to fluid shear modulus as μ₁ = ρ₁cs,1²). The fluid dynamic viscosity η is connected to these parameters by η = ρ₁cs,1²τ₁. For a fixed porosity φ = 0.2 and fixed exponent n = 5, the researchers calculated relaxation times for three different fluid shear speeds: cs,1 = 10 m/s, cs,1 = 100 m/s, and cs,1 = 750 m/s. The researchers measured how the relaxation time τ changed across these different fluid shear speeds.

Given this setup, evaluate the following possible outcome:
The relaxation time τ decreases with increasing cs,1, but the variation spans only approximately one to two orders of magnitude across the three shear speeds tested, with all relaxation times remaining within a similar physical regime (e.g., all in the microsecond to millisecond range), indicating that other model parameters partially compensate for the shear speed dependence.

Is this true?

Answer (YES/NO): NO